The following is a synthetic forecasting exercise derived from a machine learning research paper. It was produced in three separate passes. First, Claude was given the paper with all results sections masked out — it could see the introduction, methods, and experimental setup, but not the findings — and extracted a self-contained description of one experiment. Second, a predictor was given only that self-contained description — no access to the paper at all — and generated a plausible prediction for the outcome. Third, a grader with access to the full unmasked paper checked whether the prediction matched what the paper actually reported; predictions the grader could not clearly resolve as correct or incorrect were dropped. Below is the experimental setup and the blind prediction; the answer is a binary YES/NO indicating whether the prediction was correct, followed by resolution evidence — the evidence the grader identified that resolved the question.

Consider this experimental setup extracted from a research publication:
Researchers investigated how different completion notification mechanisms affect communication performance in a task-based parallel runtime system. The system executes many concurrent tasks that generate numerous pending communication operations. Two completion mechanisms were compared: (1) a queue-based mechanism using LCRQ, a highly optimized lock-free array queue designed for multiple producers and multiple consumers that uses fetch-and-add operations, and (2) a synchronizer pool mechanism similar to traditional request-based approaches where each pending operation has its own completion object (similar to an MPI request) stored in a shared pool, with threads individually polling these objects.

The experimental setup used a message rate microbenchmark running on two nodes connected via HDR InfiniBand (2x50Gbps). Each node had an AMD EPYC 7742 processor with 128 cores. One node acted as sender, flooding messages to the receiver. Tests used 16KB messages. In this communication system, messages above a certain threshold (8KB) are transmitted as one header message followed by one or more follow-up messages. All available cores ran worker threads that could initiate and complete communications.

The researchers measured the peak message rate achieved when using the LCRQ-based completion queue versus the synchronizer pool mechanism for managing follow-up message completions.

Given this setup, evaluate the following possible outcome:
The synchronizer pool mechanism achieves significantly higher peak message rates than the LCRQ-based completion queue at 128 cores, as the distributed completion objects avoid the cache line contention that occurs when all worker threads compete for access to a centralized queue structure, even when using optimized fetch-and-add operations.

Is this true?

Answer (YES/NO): NO